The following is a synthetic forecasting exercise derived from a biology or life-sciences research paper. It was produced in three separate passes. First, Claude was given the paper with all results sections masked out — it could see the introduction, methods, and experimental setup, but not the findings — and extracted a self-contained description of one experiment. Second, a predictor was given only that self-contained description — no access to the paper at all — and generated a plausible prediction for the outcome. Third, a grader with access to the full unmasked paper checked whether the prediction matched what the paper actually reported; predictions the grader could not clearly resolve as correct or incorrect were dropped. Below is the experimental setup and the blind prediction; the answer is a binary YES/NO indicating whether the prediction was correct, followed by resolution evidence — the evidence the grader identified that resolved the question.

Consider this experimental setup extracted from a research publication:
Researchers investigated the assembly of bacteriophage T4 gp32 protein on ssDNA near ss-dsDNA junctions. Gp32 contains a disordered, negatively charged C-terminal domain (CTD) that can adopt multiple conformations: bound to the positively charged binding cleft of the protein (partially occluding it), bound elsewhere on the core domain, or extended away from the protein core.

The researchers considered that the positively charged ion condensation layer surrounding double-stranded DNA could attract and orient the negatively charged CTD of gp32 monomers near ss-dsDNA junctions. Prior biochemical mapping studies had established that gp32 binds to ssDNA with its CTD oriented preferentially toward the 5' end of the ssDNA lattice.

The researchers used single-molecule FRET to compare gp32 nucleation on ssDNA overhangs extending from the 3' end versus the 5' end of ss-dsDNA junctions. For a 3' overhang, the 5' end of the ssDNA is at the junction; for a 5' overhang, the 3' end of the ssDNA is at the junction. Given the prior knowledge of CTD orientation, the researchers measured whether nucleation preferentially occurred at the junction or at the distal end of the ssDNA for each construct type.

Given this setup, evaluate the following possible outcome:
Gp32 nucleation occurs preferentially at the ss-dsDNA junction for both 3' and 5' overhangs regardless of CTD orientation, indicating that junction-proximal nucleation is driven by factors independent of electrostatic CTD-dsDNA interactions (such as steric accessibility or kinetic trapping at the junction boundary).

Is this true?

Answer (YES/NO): NO